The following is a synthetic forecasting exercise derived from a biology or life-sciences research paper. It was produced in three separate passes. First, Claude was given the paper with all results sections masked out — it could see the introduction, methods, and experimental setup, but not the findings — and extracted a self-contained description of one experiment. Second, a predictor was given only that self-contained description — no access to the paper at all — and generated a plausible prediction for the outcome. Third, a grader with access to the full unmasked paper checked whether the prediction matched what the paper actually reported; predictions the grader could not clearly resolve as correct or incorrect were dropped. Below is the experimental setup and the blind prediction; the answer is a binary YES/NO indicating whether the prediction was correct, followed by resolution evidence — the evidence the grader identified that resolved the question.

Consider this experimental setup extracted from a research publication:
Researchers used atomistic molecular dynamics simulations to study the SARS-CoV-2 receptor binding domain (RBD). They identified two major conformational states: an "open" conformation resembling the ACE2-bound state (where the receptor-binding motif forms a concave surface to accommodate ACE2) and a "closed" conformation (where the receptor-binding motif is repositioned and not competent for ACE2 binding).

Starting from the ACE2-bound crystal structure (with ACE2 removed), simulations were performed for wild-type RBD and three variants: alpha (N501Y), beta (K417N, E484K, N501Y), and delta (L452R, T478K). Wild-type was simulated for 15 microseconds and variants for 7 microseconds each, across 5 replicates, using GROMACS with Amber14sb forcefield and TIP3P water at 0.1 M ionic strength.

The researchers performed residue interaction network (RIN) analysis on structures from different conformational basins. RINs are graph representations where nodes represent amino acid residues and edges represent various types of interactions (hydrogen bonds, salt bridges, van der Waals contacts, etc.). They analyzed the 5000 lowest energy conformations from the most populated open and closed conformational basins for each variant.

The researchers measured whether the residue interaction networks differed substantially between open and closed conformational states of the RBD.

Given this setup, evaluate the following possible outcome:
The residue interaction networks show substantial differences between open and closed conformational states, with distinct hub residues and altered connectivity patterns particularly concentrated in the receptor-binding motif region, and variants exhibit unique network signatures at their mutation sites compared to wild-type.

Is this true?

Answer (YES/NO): YES